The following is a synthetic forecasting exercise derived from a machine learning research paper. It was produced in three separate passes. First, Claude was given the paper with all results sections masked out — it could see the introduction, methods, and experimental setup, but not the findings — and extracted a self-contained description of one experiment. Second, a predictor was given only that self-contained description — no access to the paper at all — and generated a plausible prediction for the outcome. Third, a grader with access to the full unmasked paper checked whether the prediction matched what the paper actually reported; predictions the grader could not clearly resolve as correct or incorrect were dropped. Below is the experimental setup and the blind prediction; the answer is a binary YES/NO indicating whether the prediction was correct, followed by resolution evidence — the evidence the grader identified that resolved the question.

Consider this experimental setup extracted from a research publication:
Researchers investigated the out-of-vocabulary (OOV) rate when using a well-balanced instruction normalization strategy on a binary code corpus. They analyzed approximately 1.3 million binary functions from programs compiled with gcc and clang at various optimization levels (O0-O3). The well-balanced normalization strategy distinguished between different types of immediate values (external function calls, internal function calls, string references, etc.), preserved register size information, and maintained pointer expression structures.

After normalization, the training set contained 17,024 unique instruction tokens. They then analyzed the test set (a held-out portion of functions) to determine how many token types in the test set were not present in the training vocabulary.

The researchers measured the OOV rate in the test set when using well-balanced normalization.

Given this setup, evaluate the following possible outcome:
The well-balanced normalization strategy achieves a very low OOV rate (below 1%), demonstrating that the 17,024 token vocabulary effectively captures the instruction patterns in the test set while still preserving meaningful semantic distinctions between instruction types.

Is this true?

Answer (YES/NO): YES